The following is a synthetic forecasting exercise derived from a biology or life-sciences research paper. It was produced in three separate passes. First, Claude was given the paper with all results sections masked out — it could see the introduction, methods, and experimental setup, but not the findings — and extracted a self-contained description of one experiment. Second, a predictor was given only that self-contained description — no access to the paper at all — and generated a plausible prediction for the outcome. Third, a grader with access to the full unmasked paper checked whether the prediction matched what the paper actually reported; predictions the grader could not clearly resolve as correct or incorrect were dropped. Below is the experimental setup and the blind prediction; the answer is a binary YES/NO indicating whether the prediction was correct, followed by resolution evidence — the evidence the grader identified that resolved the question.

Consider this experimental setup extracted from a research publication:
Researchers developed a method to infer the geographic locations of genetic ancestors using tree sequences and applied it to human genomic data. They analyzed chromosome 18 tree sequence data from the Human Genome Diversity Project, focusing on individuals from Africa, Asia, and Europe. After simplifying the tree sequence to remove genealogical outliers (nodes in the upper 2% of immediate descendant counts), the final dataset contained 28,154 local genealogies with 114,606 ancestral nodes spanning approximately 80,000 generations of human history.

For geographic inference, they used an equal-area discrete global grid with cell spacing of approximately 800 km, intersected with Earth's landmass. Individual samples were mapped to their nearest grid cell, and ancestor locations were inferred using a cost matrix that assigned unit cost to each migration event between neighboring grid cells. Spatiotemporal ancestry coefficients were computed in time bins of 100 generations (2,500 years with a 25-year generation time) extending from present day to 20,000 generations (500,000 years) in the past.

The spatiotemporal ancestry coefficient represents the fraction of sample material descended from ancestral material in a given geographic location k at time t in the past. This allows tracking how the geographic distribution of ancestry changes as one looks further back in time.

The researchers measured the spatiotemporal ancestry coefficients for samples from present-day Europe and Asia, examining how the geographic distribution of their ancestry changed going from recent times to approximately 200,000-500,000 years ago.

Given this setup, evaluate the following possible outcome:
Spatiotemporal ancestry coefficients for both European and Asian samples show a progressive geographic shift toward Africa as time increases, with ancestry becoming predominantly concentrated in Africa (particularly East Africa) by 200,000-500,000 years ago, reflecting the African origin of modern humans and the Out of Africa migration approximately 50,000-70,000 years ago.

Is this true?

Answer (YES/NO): YES